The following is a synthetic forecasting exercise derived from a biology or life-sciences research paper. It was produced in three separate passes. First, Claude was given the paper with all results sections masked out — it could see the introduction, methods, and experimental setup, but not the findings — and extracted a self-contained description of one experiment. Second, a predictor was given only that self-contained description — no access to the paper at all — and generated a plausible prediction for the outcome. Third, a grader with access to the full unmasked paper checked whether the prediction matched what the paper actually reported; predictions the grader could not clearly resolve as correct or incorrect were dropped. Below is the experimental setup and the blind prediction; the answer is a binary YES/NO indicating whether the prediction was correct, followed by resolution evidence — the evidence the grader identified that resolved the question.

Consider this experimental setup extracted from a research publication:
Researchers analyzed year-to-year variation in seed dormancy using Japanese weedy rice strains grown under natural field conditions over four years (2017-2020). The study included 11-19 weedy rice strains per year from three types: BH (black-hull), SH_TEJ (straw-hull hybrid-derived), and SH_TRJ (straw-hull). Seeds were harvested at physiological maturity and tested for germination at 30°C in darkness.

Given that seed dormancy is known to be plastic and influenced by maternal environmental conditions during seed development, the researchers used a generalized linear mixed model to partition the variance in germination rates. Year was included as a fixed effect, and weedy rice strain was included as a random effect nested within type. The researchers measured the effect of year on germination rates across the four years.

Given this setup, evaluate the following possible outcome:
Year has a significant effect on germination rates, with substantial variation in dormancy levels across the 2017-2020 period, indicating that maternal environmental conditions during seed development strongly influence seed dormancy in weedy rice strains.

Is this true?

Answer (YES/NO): YES